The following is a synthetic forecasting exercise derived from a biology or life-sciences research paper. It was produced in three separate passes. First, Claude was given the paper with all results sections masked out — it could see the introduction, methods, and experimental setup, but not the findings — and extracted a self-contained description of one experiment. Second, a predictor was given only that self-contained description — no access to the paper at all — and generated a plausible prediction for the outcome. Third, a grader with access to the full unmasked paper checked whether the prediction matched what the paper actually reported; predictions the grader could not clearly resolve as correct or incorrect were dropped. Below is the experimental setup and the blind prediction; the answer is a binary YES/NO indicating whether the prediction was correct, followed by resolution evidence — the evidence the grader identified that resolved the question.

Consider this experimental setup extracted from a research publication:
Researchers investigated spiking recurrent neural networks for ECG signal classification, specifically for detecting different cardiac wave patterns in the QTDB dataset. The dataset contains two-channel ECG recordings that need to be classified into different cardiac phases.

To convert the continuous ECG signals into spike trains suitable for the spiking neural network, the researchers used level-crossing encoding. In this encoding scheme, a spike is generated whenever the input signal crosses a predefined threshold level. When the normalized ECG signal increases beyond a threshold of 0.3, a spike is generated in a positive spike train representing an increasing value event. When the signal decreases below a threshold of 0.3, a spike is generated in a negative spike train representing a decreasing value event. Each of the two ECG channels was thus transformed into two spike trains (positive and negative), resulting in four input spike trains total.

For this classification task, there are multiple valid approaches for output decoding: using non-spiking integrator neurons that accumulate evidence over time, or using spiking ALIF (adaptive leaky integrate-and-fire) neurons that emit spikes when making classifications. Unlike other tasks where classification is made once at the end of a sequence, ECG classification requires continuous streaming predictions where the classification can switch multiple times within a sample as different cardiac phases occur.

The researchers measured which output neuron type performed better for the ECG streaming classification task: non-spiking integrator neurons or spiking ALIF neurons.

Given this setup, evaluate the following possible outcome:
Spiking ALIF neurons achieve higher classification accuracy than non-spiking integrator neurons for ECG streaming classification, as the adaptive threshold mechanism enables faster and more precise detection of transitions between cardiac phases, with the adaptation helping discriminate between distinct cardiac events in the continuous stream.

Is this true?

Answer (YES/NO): NO